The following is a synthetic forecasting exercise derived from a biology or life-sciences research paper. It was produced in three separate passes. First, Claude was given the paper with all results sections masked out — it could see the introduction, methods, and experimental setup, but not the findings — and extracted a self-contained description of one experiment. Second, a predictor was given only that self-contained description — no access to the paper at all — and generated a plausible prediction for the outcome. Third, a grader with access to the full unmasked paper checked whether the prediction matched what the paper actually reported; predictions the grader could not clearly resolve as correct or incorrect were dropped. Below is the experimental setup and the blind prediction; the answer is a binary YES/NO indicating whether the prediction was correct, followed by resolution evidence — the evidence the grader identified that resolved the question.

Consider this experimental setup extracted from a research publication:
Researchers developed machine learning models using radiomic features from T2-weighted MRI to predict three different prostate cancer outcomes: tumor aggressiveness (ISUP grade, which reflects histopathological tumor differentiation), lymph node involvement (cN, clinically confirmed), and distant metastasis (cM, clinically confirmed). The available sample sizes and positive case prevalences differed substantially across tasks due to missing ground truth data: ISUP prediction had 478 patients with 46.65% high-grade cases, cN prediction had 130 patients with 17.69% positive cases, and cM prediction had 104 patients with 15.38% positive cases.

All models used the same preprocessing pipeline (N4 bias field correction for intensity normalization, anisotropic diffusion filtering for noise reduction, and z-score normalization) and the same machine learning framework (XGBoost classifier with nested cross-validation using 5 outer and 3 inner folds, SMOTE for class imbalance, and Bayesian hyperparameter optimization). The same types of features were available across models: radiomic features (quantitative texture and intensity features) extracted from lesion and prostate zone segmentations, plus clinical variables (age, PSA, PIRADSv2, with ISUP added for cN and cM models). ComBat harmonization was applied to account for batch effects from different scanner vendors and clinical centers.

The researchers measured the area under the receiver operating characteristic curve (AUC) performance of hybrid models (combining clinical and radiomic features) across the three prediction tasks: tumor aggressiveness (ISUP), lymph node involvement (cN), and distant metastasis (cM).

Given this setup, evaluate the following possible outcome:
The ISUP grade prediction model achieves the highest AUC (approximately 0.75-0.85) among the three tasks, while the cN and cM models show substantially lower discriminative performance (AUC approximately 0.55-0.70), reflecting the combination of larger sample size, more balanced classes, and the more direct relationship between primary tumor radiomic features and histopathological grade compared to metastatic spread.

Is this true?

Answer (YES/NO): NO